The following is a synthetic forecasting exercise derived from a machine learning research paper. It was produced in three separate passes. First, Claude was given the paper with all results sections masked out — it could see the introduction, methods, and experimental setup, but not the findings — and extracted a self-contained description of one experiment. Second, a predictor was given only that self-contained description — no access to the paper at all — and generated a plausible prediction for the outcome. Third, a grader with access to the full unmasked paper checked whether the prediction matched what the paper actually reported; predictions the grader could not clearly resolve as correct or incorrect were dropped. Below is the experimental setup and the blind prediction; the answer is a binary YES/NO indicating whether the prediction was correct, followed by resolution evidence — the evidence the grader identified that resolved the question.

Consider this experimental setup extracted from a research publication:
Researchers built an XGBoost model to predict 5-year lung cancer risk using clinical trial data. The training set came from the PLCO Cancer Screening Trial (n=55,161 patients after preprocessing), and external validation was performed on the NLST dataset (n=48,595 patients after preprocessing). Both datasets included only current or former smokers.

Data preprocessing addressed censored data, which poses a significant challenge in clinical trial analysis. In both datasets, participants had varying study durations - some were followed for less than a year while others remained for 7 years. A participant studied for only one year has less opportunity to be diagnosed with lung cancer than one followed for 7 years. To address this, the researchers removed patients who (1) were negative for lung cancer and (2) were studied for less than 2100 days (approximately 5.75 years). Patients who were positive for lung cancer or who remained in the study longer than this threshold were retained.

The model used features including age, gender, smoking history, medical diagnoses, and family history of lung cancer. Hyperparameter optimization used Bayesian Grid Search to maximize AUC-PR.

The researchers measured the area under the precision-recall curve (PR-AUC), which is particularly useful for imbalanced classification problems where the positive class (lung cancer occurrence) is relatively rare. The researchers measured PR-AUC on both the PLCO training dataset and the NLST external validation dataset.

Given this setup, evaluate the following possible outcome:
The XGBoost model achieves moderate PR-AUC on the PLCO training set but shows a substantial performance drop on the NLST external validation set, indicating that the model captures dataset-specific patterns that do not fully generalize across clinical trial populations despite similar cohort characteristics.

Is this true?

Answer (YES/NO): YES